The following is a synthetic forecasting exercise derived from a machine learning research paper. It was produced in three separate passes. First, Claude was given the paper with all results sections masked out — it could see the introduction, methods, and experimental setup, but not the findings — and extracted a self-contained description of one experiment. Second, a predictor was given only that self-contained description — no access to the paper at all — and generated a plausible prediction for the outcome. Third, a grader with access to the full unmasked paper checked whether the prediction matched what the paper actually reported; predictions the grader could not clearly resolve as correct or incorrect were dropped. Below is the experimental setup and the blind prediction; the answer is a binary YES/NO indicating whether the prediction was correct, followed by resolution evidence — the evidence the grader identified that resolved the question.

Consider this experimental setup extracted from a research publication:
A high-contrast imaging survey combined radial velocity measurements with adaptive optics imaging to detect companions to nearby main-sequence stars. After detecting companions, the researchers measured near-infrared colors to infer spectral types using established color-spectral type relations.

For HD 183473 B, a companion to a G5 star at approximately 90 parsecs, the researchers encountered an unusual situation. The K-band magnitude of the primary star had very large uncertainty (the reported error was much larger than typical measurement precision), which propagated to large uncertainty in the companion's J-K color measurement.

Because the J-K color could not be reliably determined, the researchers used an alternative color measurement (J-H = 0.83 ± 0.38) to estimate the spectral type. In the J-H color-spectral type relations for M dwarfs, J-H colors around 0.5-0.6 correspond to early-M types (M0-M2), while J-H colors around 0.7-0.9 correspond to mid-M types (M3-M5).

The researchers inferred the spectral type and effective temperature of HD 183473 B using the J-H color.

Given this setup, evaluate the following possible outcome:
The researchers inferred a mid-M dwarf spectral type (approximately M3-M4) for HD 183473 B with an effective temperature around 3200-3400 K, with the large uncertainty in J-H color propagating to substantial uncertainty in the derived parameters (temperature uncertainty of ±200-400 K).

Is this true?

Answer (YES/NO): NO